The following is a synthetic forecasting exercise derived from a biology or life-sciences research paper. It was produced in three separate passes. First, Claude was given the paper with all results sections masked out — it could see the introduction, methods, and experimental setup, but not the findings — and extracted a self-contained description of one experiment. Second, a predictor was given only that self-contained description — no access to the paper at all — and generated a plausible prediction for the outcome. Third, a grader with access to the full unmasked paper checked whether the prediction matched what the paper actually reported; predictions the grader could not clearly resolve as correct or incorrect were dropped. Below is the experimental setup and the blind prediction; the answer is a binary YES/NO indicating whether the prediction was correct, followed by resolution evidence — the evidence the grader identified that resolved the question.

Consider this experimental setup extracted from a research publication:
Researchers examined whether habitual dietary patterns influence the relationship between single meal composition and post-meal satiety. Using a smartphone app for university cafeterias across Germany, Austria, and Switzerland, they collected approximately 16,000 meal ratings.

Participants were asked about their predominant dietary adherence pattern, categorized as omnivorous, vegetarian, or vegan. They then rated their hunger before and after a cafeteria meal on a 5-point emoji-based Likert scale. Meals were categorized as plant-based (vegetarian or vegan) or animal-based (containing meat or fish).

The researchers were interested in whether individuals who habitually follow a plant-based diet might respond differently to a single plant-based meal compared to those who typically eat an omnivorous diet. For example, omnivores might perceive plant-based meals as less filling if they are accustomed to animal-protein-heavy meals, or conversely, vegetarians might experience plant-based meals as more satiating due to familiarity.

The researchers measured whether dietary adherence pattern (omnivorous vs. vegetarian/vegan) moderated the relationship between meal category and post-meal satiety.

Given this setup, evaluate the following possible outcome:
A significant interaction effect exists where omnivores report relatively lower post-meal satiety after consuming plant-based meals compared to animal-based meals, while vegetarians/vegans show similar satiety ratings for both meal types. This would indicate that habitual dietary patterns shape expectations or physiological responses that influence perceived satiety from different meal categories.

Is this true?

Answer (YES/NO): NO